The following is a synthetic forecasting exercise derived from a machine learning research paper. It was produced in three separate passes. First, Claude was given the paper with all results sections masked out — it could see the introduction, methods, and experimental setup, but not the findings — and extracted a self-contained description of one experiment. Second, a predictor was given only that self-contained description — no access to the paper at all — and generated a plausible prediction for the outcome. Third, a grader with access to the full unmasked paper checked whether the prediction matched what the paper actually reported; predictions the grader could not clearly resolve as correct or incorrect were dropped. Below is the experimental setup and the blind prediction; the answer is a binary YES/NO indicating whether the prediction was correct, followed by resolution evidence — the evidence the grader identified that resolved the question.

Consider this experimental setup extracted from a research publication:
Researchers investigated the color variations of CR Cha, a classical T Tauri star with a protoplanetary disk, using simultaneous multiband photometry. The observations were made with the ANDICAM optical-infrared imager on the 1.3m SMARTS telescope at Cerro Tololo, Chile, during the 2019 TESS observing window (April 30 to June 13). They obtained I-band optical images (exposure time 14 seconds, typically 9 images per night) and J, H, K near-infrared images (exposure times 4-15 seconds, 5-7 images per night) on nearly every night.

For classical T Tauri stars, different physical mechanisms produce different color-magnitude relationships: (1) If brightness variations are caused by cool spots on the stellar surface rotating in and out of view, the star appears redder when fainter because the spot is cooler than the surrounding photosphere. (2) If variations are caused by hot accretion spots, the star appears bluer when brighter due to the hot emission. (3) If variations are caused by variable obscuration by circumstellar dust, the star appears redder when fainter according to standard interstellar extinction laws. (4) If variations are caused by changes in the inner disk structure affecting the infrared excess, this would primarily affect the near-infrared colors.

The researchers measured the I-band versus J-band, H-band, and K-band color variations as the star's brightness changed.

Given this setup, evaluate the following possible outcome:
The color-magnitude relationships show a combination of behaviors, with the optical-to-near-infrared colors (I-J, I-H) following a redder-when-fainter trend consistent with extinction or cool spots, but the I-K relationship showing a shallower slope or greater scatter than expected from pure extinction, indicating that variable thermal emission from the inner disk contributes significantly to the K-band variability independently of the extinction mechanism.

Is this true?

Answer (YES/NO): NO